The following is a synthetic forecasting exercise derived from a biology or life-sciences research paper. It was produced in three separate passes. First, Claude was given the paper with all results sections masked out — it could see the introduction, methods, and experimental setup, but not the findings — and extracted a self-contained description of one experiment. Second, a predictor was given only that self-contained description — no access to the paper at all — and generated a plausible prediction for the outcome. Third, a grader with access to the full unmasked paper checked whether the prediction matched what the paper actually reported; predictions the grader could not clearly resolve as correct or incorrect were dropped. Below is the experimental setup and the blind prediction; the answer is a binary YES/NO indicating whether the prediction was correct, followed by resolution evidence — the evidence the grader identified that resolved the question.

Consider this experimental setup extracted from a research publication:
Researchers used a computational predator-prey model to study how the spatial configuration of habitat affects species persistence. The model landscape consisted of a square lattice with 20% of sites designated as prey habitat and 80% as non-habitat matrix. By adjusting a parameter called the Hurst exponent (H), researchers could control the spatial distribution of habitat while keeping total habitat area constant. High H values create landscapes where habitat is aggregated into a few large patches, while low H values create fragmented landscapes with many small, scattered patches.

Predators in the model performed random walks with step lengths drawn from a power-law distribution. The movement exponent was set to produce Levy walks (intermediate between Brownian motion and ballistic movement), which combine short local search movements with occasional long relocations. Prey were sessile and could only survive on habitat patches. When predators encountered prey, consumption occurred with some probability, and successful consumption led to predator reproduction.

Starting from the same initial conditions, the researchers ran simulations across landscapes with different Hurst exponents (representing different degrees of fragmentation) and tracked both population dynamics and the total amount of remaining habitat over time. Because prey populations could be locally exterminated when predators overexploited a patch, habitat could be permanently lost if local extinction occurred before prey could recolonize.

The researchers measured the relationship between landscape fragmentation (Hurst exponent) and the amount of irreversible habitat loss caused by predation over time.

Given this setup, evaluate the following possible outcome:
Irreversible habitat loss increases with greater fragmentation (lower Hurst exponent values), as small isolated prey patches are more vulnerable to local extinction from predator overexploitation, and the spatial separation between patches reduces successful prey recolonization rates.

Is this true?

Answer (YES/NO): YES